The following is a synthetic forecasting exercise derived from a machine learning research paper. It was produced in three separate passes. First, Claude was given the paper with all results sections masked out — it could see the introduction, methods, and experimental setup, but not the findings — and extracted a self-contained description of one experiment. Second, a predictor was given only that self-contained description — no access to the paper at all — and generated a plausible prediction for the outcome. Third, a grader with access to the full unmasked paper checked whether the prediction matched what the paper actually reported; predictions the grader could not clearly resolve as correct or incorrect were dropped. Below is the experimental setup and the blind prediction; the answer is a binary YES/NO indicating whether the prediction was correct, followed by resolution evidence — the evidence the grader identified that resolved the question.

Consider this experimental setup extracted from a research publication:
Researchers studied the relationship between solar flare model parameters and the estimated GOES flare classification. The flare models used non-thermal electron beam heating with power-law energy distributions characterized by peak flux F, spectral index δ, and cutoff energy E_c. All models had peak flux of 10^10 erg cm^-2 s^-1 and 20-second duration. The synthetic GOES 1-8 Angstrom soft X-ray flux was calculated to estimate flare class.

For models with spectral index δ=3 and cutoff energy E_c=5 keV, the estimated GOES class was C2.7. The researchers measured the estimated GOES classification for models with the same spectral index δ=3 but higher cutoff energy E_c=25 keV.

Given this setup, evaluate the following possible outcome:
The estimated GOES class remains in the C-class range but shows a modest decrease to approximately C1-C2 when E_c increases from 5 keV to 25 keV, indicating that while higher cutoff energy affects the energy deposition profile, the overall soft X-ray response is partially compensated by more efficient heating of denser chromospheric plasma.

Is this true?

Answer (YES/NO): NO